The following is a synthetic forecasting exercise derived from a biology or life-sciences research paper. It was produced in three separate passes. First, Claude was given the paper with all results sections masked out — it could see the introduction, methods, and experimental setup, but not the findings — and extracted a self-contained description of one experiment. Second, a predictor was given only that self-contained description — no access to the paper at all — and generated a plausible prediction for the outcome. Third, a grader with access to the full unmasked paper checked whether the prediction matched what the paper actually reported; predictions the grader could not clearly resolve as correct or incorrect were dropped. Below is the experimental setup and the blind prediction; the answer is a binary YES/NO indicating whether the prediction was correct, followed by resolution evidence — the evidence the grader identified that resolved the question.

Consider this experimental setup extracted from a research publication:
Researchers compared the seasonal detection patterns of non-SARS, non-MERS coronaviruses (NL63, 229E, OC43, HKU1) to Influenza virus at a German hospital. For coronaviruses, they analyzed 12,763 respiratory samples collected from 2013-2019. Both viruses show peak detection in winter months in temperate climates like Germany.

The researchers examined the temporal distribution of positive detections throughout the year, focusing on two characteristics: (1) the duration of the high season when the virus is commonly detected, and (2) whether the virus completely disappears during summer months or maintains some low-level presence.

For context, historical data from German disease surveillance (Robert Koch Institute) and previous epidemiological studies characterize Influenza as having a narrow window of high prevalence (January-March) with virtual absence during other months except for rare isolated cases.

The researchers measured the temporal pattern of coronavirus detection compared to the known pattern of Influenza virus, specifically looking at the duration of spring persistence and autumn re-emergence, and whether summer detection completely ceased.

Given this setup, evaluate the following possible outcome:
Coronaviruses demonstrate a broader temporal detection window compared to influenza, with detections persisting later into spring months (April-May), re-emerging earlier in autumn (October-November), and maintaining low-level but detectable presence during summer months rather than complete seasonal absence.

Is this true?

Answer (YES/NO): YES